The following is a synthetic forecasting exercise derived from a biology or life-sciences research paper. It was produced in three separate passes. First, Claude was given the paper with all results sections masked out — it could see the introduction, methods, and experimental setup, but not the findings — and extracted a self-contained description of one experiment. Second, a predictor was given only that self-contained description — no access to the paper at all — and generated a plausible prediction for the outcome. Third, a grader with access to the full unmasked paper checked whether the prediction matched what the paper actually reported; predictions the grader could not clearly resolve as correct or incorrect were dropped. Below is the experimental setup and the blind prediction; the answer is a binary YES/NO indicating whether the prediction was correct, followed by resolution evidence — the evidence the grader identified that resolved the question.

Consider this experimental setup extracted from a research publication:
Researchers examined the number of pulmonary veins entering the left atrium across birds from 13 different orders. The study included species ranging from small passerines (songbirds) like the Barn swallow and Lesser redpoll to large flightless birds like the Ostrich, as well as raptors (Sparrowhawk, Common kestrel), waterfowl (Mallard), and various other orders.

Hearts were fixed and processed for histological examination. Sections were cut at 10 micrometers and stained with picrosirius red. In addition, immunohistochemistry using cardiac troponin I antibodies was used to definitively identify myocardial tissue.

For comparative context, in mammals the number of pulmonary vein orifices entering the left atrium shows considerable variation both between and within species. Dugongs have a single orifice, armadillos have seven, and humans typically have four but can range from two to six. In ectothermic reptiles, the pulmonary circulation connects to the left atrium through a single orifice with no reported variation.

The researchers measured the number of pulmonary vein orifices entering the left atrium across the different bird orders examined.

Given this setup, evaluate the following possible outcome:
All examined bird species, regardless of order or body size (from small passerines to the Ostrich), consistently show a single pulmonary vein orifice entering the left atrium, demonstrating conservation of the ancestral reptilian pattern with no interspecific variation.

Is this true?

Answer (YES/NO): NO